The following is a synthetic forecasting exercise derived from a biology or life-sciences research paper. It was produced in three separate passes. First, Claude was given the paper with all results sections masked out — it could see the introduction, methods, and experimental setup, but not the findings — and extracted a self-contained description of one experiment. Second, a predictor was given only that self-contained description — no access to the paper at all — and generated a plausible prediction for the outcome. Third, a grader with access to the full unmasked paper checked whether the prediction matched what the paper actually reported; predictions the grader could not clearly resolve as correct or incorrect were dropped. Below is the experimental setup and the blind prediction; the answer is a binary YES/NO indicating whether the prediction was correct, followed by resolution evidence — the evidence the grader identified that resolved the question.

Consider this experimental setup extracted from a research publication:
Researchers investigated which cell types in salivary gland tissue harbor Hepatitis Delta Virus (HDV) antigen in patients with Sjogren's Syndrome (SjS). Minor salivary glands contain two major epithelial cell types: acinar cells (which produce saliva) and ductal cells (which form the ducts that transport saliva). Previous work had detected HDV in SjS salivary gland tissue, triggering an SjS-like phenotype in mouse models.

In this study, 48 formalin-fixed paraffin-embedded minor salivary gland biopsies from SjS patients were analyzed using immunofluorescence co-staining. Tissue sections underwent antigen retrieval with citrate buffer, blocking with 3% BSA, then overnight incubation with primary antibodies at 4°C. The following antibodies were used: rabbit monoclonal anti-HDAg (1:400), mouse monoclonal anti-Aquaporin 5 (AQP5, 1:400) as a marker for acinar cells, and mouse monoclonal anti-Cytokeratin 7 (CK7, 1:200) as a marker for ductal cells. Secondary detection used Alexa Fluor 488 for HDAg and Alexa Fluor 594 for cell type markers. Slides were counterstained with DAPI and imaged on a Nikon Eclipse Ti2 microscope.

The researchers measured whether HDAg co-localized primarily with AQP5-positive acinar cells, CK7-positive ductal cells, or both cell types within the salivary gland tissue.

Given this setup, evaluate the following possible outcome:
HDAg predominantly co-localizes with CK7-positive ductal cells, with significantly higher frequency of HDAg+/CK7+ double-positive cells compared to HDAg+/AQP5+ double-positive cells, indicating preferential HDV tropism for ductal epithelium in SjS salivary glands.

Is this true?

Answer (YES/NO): NO